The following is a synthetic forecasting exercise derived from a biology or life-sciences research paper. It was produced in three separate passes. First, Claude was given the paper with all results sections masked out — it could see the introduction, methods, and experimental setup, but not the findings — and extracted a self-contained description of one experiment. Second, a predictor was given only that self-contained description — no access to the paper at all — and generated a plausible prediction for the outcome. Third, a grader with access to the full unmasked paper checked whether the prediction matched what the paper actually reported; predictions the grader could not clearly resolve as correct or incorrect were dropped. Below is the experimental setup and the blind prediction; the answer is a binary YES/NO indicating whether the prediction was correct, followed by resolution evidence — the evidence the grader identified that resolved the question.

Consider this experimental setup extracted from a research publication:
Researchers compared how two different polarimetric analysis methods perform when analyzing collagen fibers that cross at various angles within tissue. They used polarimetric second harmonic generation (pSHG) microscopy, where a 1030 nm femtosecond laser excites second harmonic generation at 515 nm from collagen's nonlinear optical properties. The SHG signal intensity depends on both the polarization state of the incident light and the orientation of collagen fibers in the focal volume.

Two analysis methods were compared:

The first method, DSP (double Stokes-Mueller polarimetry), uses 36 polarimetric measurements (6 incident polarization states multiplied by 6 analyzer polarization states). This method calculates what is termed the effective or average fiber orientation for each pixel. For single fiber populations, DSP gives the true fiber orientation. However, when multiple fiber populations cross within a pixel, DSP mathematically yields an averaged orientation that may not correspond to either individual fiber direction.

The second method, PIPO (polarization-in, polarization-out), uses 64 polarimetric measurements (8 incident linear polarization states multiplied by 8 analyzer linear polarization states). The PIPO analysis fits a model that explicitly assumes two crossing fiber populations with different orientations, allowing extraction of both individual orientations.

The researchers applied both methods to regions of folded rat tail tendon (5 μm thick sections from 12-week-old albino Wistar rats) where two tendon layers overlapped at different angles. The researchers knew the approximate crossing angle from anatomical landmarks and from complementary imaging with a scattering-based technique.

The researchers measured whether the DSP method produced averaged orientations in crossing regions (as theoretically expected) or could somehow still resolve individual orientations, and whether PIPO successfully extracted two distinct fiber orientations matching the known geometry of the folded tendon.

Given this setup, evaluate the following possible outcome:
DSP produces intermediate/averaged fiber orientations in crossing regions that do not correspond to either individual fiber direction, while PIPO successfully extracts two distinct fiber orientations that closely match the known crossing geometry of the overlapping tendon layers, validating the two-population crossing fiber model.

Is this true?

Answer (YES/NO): YES